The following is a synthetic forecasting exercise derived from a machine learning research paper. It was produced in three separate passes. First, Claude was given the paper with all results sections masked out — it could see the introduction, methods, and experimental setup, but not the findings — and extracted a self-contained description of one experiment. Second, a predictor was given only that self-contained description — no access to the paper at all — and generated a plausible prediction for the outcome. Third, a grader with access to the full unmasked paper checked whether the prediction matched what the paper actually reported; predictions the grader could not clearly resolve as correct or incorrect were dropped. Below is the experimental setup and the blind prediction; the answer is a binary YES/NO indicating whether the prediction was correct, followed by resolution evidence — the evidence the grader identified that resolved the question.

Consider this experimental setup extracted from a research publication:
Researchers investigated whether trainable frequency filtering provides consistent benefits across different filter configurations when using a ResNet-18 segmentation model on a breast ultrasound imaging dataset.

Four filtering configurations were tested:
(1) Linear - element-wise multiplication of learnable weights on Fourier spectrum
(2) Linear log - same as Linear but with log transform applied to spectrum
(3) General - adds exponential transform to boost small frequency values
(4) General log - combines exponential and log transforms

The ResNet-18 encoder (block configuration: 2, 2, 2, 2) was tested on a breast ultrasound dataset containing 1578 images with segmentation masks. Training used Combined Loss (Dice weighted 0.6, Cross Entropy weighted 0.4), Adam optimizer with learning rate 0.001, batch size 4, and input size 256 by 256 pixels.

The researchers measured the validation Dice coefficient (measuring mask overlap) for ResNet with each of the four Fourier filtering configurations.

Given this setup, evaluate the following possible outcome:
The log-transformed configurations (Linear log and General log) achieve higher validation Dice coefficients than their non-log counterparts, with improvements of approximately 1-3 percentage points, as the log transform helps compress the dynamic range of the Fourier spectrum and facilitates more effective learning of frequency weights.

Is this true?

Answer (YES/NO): NO